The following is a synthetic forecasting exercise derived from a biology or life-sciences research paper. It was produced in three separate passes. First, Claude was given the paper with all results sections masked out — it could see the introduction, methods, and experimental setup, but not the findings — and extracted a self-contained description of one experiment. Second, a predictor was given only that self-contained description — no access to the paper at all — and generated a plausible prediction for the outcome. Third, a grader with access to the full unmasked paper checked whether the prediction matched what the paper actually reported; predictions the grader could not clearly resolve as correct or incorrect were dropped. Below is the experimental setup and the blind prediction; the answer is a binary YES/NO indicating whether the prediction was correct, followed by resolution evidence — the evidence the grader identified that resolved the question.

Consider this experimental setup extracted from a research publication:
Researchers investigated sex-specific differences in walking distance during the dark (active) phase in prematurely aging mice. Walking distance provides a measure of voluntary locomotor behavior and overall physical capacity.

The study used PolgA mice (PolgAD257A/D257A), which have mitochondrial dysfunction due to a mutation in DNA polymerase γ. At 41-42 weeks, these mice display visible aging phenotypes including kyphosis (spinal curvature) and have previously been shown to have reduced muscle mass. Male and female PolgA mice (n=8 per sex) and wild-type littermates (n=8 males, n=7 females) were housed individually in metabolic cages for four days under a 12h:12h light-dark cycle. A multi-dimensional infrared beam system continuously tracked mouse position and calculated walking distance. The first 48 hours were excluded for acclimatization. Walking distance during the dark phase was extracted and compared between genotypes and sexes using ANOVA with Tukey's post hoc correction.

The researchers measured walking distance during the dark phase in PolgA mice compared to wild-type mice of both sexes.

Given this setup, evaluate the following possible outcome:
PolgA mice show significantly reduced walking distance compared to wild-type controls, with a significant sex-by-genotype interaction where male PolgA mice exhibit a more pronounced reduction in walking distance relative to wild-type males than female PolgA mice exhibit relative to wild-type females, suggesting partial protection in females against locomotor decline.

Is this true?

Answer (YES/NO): NO